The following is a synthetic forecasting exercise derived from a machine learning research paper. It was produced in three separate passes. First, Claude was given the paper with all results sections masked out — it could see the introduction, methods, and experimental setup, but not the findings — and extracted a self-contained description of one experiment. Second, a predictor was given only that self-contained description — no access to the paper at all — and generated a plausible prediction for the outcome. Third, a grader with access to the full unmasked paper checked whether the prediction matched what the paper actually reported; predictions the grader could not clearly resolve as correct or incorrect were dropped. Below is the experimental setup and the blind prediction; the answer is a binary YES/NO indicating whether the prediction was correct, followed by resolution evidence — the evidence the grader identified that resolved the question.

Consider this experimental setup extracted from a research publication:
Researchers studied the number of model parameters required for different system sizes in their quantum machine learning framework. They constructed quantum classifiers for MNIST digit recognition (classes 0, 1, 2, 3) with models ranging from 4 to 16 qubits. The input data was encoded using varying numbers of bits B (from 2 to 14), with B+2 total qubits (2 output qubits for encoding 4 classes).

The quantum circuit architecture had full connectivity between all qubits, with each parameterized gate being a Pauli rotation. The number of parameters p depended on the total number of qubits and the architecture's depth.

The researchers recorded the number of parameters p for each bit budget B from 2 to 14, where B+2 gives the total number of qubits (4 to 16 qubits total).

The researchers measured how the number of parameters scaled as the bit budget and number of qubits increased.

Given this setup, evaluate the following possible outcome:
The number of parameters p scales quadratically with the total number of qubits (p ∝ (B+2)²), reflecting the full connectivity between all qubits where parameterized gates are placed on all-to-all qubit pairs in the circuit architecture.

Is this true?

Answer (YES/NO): NO